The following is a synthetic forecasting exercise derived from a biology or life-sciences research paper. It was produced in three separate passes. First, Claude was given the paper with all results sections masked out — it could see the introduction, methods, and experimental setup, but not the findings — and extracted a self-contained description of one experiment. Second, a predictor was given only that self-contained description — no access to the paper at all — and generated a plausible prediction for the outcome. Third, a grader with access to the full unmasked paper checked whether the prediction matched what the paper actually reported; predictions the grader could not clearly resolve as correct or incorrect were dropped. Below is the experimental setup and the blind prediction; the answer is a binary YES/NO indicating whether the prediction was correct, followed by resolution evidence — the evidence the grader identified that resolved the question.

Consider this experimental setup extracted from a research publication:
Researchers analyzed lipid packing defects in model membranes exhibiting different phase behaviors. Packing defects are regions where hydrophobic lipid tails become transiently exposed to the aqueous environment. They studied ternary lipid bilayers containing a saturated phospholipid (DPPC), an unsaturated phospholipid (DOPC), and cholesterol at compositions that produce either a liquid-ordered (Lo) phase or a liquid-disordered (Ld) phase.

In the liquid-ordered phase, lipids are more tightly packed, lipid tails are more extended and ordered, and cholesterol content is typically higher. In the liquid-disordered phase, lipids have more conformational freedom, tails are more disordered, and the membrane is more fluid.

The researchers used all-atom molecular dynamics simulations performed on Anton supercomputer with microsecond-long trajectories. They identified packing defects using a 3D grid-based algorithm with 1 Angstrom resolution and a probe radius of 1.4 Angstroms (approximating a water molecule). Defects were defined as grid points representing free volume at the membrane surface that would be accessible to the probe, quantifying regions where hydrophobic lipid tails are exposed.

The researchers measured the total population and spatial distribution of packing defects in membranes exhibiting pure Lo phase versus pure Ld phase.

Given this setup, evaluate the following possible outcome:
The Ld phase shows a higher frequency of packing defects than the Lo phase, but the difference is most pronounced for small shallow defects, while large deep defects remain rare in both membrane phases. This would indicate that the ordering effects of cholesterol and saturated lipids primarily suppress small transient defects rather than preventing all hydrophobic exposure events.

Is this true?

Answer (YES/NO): NO